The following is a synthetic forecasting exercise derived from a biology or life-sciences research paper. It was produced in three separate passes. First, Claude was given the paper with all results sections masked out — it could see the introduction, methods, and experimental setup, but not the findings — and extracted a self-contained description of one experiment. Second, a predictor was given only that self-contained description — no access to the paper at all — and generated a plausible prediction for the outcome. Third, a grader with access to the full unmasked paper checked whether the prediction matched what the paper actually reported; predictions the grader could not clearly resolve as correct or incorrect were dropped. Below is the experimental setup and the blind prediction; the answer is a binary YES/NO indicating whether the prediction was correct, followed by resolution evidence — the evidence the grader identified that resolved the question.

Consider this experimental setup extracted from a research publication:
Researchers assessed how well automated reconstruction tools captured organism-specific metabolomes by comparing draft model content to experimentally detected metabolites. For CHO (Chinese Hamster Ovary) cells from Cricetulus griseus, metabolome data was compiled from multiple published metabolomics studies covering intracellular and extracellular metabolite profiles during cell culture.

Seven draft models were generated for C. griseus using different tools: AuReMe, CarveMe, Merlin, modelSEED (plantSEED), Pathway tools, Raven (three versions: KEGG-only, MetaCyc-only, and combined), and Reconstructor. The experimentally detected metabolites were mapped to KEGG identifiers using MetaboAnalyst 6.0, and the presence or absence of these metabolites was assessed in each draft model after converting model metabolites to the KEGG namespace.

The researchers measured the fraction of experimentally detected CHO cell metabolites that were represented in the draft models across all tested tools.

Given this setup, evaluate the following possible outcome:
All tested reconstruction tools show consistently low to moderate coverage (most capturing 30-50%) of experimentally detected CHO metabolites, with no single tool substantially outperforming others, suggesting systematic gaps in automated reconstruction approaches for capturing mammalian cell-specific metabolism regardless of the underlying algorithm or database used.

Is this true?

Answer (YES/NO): NO